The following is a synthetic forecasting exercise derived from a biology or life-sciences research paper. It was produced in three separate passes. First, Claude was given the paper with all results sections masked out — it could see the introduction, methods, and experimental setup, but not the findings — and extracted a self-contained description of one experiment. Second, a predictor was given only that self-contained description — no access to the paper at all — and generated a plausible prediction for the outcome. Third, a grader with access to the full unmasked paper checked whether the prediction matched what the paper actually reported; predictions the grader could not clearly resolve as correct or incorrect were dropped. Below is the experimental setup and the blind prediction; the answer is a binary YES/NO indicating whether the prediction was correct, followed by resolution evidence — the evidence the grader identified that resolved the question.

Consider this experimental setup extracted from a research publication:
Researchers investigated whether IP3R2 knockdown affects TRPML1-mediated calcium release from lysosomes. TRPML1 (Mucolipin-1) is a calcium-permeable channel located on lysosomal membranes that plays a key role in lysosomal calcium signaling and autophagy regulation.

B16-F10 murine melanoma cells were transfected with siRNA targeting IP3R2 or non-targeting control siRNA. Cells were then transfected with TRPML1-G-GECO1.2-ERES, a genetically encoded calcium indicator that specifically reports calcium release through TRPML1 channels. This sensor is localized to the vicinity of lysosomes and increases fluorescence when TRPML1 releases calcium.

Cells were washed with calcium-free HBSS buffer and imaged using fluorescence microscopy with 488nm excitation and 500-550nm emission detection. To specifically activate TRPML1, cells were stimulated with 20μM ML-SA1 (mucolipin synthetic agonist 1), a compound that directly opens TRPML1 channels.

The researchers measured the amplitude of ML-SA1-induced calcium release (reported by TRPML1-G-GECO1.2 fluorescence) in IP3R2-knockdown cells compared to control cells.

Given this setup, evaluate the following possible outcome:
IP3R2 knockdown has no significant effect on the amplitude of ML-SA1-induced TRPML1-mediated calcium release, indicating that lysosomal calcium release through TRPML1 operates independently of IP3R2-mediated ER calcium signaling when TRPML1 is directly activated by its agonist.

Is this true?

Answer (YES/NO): NO